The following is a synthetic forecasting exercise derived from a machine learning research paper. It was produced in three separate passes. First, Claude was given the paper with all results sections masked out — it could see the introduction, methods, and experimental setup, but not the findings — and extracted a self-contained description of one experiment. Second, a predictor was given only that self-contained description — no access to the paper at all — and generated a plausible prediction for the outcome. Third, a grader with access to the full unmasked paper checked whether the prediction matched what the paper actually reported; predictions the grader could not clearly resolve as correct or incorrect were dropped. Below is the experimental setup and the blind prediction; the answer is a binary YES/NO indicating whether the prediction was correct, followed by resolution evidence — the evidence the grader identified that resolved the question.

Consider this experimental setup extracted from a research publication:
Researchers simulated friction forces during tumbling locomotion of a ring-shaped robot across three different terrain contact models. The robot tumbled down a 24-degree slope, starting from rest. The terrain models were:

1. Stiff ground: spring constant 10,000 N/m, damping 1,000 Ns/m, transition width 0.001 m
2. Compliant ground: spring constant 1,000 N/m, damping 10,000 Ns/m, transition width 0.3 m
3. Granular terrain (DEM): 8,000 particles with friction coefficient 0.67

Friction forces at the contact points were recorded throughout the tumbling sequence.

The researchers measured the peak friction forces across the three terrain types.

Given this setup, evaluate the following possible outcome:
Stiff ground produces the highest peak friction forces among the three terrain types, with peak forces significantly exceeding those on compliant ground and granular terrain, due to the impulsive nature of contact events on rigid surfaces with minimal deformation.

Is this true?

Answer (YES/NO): YES